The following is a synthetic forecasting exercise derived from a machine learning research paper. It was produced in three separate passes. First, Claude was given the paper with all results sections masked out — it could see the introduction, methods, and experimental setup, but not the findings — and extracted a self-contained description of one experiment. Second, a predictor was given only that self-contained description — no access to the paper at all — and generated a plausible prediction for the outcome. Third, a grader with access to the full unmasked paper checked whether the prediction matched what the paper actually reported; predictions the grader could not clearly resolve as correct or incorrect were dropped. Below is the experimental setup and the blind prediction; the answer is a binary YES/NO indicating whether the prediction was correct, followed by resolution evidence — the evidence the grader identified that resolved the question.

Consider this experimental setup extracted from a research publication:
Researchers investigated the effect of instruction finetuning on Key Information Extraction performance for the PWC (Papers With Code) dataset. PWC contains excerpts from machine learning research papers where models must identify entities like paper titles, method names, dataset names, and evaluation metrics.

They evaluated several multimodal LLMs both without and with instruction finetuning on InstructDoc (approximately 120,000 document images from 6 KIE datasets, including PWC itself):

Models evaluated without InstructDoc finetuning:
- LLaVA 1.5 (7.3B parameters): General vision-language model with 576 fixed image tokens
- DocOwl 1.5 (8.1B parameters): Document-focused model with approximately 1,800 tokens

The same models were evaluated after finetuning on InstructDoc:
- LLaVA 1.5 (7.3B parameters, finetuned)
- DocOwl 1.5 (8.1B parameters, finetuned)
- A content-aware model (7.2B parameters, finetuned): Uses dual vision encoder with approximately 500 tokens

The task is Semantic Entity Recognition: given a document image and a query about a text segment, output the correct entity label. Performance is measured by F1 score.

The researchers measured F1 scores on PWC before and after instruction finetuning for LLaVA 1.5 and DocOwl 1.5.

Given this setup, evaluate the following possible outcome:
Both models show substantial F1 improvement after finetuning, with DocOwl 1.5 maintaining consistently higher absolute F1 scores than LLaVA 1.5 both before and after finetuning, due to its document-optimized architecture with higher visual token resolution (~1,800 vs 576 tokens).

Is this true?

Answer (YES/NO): NO